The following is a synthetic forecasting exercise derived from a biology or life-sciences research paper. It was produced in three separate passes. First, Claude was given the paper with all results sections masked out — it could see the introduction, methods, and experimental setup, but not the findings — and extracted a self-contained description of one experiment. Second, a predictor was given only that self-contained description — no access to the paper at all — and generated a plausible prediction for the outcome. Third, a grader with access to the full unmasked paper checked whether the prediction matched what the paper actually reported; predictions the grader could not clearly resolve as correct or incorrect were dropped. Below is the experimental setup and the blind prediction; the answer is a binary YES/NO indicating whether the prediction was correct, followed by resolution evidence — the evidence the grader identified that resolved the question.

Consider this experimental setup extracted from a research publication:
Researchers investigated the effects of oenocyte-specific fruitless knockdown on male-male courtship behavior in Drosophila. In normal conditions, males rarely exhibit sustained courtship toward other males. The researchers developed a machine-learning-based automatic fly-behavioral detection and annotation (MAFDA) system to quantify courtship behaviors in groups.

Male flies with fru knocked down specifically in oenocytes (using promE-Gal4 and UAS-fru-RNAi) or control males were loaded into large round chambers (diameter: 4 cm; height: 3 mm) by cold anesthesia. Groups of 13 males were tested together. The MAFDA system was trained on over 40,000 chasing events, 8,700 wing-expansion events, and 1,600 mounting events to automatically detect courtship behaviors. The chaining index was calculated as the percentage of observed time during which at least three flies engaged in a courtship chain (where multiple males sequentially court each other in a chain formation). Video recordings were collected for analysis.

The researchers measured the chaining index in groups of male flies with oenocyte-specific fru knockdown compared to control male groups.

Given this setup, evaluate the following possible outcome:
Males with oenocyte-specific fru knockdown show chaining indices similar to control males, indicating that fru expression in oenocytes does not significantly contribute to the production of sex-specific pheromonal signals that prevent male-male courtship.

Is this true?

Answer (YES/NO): NO